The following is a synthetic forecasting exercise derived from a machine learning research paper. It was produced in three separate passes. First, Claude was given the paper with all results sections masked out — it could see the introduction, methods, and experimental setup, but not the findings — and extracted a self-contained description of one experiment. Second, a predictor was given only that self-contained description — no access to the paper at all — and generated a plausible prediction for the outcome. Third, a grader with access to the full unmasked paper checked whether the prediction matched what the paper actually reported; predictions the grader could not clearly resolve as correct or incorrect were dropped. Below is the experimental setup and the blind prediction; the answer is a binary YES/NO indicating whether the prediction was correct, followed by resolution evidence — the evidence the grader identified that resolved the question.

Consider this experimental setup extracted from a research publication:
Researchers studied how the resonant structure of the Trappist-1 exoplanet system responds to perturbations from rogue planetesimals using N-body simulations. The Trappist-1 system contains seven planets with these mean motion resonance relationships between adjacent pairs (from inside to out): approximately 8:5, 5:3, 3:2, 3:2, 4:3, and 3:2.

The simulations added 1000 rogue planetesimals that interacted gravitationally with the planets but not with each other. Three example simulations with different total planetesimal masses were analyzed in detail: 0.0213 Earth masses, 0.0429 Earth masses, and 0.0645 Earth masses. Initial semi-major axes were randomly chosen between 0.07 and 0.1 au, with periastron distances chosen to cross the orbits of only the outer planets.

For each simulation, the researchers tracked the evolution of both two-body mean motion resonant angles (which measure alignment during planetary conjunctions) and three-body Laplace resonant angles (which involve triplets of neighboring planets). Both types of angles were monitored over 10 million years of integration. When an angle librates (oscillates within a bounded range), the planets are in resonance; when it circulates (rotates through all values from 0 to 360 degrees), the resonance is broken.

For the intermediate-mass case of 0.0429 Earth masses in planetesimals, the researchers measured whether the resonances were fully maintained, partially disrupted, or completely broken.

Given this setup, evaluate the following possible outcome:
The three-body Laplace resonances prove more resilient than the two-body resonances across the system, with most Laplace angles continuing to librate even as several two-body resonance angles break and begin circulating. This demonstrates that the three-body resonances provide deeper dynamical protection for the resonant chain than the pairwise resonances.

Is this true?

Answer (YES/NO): NO